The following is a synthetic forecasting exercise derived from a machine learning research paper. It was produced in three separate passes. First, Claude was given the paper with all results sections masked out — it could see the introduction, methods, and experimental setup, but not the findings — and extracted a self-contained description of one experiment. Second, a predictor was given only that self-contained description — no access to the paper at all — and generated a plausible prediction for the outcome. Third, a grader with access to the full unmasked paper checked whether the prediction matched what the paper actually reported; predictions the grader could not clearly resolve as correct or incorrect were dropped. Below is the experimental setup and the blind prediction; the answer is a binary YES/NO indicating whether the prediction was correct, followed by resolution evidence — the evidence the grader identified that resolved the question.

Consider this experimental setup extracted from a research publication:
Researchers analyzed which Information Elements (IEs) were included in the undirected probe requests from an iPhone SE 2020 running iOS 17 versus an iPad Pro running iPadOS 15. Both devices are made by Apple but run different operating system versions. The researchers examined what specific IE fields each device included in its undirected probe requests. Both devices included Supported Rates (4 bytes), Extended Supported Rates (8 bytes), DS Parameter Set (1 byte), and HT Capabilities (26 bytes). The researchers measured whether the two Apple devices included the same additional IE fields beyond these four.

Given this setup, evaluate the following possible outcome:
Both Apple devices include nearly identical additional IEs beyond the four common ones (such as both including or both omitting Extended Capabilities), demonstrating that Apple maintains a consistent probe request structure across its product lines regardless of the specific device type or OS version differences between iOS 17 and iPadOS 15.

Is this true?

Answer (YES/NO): NO